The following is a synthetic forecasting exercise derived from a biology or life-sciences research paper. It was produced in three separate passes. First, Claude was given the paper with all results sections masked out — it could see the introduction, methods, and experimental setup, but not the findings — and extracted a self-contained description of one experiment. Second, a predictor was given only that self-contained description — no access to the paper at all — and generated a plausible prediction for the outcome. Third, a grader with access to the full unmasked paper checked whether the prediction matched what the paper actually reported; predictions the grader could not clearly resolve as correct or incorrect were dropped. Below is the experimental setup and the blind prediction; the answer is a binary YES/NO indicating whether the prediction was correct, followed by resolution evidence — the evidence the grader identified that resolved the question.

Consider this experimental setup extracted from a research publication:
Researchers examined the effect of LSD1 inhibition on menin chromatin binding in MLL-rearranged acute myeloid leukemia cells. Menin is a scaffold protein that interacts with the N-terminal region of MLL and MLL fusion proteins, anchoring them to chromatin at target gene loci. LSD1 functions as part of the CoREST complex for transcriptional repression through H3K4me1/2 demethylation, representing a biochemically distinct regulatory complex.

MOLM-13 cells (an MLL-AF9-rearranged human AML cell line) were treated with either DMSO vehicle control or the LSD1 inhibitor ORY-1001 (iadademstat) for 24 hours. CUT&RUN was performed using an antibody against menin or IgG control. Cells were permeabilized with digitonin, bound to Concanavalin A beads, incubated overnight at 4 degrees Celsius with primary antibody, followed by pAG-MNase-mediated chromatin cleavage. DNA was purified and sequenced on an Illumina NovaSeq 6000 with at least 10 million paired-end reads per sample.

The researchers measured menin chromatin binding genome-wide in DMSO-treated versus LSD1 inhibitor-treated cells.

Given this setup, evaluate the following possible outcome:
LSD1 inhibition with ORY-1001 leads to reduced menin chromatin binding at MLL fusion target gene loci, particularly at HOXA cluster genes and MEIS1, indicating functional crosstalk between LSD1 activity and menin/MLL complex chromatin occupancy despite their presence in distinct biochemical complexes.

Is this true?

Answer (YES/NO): NO